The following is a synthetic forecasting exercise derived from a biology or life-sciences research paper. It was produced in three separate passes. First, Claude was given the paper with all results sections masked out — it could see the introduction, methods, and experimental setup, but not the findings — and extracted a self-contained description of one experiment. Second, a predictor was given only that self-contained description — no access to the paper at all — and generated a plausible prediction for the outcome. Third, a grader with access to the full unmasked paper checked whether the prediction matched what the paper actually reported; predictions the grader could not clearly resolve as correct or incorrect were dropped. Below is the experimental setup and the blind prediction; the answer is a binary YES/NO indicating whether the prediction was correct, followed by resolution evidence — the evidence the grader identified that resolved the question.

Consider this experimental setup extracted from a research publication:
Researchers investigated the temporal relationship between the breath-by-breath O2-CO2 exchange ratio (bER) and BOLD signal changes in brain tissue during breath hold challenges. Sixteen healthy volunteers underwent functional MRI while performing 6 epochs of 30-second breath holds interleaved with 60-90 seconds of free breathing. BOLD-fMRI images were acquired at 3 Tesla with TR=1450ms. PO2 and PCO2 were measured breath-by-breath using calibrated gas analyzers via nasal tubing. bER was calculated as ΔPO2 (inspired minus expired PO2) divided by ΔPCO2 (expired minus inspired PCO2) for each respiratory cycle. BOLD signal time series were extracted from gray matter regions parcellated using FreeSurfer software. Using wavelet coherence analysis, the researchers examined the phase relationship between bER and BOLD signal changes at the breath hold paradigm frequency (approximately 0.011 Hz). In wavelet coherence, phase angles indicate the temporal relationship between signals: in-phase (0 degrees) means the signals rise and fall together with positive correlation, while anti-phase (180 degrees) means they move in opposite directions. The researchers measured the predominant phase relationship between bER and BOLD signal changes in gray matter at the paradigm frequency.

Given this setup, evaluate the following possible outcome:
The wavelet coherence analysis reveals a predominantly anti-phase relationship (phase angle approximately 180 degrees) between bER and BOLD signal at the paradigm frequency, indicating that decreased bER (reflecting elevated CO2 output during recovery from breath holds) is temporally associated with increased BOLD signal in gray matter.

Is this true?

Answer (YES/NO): NO